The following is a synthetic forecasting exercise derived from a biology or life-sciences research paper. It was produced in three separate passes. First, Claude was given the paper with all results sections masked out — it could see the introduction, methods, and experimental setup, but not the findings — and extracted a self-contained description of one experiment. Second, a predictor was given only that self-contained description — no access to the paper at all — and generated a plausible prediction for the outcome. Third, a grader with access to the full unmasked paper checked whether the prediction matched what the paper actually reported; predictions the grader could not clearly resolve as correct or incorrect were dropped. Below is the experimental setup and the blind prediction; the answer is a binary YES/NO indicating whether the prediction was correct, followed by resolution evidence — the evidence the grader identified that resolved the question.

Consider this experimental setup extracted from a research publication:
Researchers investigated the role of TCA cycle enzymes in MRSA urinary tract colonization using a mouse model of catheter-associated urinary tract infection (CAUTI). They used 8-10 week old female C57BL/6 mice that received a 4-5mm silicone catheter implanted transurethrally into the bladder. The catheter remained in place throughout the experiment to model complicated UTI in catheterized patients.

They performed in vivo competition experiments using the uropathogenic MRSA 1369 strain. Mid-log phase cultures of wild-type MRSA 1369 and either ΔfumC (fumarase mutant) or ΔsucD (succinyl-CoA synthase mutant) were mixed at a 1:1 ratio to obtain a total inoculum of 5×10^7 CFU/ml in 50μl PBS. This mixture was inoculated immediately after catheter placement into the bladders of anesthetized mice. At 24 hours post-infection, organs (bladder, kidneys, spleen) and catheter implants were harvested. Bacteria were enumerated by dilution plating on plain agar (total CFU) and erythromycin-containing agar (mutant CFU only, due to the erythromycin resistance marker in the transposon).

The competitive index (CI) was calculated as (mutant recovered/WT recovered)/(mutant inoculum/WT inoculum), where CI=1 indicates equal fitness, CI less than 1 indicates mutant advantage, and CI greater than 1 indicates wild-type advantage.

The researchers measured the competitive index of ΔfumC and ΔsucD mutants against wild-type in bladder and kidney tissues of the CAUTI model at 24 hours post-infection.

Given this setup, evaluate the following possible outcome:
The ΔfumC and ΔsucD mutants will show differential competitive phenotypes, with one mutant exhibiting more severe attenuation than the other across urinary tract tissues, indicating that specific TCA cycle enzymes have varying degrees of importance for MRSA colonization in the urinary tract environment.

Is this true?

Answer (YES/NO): YES